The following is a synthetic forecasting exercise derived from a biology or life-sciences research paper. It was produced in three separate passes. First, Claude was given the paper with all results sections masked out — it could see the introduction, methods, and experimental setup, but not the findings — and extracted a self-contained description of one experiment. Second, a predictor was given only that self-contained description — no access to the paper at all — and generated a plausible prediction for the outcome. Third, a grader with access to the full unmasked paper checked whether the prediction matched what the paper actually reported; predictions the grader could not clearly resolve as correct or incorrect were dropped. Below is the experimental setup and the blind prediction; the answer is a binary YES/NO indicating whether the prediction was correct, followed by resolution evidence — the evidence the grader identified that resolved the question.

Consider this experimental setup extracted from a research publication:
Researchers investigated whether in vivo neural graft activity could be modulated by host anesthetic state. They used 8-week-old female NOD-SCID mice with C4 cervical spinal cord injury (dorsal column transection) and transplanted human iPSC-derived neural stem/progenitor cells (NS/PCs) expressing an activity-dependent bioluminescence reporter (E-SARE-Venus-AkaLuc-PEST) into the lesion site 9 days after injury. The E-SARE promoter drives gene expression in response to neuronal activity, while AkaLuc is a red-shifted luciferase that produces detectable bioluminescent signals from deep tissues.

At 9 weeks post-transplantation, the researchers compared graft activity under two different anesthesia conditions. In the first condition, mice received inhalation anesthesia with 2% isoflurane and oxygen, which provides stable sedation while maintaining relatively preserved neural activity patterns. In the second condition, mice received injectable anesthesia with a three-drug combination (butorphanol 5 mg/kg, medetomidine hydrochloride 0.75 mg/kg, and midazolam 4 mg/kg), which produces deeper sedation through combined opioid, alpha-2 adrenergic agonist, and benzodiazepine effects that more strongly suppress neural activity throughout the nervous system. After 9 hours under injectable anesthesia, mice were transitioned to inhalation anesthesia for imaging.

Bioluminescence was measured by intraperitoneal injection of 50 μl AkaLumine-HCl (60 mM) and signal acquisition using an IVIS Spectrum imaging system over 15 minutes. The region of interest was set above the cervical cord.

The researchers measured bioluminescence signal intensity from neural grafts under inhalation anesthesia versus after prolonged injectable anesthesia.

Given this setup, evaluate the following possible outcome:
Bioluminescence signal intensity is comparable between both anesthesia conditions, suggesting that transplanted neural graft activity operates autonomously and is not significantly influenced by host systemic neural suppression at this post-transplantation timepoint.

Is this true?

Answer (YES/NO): NO